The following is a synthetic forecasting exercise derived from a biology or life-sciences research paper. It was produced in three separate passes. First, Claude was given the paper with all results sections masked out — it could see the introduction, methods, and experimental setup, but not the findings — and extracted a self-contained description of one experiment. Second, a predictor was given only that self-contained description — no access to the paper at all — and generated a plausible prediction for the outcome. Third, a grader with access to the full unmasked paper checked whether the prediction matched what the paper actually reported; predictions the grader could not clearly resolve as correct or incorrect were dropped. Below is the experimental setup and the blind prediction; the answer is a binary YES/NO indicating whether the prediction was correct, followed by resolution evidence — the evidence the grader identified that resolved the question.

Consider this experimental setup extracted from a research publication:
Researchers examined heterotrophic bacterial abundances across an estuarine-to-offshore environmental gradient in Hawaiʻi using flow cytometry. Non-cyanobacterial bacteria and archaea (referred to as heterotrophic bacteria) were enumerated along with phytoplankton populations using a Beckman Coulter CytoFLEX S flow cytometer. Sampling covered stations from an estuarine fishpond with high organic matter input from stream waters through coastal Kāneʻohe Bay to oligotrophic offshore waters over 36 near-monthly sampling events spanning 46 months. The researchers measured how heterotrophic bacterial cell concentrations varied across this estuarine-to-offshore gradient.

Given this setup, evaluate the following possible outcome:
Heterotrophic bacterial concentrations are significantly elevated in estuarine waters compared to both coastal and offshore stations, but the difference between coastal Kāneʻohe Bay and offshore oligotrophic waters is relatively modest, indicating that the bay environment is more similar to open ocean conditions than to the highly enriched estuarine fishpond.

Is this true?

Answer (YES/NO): NO